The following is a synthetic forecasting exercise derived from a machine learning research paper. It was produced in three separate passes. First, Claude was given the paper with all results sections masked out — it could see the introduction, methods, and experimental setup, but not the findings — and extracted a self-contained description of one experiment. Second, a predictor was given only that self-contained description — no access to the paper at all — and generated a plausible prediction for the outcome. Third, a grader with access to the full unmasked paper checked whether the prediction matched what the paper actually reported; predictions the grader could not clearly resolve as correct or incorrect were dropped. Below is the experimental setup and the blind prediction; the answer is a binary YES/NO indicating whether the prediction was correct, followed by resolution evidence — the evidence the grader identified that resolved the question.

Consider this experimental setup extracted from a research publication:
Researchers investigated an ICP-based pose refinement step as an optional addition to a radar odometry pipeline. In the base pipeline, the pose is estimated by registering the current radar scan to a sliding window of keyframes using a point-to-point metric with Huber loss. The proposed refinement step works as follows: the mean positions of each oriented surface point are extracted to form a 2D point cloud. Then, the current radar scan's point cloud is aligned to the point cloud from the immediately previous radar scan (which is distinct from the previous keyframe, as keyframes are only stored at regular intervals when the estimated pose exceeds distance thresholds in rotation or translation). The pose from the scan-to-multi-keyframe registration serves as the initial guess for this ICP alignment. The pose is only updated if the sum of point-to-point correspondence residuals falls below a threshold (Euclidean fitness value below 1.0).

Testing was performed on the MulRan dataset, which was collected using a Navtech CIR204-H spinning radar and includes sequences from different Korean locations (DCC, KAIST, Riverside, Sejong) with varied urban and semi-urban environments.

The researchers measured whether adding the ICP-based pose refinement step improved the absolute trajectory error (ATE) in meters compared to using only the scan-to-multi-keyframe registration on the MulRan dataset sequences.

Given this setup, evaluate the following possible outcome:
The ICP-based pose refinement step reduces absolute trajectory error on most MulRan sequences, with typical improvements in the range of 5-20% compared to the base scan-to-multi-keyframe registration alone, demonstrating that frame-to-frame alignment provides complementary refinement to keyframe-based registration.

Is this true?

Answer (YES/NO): NO